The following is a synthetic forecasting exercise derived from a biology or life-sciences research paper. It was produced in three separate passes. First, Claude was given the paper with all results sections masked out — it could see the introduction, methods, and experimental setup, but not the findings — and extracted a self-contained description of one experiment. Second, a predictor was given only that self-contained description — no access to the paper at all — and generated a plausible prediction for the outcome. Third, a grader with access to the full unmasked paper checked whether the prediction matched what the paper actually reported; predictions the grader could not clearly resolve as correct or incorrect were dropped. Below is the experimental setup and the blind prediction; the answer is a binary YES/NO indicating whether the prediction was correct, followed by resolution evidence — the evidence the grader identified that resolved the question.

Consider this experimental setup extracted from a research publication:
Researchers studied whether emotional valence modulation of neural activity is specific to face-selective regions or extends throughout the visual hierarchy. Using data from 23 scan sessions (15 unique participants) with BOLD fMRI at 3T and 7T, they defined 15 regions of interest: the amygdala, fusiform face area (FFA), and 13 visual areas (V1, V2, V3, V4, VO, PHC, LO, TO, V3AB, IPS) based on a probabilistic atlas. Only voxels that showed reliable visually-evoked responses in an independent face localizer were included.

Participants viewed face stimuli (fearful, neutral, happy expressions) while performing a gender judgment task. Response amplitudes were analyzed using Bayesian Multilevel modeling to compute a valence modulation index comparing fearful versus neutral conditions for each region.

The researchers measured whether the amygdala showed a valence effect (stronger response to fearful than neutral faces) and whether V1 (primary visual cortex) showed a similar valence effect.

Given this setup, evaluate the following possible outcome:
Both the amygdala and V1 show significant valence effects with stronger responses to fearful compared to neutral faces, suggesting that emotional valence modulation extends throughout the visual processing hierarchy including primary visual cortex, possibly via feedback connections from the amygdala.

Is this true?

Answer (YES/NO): YES